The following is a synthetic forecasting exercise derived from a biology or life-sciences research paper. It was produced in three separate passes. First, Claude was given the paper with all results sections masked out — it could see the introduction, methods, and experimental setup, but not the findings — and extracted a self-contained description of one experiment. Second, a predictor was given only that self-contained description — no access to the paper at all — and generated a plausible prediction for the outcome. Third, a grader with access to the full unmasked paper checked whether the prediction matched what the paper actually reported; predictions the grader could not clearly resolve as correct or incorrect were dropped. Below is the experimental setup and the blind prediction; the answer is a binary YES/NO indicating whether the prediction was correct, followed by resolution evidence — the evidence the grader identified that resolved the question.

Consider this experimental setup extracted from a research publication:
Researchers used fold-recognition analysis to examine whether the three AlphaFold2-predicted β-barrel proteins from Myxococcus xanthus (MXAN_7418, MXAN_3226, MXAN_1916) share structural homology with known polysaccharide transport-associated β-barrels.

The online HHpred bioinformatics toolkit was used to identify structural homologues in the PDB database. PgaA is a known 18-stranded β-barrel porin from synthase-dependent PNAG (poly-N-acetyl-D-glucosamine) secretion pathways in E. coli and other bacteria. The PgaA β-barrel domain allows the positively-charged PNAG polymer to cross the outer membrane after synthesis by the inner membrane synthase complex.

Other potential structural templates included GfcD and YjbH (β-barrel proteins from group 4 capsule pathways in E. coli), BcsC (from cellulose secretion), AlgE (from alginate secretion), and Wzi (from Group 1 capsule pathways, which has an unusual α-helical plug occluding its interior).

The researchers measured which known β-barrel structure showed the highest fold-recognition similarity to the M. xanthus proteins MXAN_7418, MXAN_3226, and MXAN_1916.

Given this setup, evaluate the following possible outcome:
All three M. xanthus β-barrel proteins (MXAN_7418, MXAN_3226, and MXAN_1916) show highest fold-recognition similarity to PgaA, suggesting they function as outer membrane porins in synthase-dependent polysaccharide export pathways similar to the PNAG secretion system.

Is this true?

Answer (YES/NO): NO